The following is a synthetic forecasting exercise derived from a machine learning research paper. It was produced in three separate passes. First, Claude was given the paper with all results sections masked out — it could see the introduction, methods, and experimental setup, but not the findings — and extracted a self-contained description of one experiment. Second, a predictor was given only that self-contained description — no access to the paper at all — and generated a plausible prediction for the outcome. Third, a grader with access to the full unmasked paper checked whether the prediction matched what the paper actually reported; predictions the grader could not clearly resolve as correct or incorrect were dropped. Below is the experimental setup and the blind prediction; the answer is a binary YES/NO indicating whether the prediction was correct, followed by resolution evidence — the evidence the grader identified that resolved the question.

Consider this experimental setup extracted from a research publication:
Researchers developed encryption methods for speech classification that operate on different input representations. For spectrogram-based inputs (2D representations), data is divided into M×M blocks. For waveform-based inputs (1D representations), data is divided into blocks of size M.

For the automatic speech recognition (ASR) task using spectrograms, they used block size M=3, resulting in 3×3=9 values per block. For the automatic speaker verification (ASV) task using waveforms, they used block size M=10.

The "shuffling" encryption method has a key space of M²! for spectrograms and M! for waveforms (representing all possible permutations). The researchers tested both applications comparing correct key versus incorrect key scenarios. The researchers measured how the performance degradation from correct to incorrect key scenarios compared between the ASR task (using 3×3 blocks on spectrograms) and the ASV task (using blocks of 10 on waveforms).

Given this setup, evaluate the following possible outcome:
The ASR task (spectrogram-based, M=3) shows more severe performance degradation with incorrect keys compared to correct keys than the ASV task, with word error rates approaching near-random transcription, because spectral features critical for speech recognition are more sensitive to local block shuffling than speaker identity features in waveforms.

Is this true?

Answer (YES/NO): NO